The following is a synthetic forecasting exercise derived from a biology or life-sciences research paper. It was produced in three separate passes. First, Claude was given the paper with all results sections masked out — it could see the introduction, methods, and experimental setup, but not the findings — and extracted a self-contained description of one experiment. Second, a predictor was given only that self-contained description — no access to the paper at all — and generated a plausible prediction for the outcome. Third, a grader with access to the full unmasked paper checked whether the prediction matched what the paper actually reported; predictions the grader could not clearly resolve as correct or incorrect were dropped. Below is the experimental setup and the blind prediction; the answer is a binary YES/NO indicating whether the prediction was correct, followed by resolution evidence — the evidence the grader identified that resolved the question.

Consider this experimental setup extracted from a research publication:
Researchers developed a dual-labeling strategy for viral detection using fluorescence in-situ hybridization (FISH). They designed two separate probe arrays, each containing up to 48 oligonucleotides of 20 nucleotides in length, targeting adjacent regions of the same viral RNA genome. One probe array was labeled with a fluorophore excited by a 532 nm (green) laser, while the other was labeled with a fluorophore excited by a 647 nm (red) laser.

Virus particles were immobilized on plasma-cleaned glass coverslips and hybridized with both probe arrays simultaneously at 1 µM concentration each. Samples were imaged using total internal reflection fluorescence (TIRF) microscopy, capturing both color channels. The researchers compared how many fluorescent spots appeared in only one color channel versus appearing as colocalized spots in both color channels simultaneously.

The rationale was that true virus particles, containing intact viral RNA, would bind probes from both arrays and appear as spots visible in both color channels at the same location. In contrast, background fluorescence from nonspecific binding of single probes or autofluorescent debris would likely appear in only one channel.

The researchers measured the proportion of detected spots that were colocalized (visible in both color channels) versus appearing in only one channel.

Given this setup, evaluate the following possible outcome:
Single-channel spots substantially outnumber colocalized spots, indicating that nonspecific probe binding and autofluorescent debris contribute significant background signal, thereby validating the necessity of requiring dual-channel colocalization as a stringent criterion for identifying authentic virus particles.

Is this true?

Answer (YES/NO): NO